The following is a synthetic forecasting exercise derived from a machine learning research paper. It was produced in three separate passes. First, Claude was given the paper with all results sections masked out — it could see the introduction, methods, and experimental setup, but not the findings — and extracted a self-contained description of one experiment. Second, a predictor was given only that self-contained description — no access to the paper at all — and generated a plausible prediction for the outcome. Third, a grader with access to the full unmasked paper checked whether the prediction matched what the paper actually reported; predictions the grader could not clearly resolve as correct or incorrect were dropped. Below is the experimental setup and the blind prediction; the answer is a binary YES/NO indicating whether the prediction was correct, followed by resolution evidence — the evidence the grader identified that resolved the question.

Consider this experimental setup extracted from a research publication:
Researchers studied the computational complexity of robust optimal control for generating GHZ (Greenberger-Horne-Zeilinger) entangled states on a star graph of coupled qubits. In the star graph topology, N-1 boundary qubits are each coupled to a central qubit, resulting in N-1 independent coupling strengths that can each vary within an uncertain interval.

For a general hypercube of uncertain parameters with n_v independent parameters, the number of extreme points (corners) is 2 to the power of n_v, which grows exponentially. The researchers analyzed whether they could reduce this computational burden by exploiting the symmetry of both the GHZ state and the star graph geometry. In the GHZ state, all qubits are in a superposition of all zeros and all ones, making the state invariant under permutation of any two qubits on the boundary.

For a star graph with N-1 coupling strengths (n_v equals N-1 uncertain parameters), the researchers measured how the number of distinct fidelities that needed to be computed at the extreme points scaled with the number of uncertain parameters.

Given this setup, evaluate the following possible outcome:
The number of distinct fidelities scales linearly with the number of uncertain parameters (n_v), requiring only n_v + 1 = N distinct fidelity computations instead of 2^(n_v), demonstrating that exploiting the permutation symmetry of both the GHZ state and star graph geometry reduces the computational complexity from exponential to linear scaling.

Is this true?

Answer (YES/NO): YES